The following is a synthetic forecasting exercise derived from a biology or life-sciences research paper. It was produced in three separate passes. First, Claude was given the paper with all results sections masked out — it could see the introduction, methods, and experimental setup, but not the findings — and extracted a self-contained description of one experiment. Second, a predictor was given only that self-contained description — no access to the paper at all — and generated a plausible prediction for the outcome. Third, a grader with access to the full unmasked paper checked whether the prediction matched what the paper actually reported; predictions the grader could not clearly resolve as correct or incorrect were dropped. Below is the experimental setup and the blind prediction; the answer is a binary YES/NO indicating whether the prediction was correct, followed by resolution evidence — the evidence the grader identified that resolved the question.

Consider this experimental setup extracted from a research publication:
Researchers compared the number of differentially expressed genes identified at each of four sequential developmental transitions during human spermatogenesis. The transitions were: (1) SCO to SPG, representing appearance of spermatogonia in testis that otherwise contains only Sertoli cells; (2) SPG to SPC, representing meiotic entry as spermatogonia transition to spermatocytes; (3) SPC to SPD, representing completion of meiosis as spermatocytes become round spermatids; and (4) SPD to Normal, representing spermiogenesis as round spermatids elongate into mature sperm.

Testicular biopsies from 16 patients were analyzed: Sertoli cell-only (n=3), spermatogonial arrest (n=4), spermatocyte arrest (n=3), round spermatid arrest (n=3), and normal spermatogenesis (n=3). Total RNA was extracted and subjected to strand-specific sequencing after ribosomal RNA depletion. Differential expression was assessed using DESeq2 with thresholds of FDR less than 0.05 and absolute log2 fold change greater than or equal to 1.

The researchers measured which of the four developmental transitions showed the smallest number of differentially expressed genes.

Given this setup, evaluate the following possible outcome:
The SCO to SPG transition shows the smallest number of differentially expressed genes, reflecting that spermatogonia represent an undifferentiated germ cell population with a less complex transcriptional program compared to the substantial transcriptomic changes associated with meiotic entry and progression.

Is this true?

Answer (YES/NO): NO